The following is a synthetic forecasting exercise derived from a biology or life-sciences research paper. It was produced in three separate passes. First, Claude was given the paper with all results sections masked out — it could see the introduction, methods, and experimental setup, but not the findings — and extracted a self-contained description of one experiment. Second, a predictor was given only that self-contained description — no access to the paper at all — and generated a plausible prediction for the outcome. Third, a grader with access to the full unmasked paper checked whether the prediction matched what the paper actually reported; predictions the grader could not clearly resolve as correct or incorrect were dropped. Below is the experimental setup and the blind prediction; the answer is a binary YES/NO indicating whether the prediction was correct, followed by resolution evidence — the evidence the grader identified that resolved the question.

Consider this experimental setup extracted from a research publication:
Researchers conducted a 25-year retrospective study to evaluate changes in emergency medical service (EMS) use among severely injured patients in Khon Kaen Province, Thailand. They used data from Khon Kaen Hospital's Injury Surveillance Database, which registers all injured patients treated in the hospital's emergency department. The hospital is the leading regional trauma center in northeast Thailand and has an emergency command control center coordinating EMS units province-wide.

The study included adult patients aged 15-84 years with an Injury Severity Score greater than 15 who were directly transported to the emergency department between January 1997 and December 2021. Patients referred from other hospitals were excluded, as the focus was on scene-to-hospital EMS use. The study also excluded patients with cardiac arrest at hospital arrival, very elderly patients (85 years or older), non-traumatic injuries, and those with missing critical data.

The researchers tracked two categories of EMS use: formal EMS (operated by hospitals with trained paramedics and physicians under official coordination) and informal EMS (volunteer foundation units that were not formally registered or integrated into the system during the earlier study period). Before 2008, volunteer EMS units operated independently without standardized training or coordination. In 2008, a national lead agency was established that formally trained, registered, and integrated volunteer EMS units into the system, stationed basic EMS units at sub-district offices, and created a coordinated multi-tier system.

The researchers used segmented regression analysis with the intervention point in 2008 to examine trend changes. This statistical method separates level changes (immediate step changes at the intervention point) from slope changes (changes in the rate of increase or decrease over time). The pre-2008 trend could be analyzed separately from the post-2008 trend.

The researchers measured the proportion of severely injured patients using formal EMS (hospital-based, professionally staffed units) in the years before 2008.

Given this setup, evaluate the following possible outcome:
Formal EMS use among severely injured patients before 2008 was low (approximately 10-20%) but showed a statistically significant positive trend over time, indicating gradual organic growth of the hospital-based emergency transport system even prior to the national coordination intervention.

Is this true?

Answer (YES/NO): YES